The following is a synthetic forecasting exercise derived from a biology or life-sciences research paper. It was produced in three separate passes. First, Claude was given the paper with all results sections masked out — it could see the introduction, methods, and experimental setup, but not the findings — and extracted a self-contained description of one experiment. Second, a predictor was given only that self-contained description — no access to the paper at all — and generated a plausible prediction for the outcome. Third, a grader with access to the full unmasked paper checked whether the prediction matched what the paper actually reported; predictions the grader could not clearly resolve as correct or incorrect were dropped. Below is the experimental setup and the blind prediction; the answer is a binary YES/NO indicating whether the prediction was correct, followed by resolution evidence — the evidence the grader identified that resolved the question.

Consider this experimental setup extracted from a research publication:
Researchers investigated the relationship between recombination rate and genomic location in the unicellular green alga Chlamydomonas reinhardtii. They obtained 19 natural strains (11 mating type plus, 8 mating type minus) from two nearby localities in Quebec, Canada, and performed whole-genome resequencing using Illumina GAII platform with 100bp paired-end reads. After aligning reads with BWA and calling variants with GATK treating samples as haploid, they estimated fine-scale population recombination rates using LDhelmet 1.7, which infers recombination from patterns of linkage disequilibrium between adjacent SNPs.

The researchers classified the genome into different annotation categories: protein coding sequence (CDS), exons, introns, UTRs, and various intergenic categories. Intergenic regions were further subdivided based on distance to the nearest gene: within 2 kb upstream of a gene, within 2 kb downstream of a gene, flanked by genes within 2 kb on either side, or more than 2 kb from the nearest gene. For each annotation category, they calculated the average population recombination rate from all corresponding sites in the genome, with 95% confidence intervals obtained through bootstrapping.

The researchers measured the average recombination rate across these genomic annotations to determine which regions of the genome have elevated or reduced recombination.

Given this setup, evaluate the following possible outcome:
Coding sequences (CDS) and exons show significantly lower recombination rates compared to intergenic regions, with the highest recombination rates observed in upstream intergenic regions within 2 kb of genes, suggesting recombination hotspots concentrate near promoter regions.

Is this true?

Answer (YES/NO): NO